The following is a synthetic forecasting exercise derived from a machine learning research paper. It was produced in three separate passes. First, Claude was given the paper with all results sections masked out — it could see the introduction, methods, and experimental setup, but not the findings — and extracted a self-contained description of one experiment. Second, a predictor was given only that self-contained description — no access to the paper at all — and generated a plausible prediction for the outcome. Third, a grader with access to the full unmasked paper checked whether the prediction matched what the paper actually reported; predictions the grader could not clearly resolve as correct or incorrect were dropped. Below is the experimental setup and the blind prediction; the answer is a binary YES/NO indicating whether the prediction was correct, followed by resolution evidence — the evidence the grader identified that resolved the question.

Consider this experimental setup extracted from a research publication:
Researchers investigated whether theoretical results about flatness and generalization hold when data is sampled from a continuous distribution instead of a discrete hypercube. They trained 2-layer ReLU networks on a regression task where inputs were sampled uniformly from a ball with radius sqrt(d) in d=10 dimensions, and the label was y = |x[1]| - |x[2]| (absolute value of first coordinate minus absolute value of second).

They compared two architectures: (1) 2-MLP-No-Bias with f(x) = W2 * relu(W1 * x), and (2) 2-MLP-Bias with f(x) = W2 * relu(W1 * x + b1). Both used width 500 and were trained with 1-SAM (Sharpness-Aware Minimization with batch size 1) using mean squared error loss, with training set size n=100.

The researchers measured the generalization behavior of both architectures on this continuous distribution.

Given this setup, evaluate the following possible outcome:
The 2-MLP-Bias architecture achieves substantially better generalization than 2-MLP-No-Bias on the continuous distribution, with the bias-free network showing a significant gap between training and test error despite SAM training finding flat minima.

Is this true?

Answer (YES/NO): NO